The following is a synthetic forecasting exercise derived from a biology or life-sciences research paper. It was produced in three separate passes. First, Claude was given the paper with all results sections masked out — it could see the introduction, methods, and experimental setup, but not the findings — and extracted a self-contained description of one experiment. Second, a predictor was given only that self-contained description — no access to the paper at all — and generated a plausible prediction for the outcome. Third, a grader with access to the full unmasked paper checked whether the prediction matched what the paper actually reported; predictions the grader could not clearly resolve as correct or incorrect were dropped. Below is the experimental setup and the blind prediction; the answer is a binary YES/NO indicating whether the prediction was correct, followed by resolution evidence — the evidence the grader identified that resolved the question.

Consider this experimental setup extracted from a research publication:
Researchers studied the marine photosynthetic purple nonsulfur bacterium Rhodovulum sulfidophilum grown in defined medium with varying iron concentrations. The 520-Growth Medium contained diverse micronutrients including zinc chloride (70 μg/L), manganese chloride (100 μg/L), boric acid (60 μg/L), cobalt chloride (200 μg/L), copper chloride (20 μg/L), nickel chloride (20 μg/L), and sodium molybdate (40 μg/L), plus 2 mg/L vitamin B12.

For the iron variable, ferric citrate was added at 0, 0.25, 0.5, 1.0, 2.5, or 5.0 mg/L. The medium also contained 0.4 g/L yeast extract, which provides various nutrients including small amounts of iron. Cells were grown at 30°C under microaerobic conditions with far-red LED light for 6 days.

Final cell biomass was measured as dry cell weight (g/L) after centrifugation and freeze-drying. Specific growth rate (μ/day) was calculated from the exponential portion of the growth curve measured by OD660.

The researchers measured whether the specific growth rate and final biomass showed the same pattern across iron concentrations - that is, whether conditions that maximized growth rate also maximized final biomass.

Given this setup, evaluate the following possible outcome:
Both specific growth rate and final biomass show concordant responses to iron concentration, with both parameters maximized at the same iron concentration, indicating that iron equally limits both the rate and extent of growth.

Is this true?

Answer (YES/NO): NO